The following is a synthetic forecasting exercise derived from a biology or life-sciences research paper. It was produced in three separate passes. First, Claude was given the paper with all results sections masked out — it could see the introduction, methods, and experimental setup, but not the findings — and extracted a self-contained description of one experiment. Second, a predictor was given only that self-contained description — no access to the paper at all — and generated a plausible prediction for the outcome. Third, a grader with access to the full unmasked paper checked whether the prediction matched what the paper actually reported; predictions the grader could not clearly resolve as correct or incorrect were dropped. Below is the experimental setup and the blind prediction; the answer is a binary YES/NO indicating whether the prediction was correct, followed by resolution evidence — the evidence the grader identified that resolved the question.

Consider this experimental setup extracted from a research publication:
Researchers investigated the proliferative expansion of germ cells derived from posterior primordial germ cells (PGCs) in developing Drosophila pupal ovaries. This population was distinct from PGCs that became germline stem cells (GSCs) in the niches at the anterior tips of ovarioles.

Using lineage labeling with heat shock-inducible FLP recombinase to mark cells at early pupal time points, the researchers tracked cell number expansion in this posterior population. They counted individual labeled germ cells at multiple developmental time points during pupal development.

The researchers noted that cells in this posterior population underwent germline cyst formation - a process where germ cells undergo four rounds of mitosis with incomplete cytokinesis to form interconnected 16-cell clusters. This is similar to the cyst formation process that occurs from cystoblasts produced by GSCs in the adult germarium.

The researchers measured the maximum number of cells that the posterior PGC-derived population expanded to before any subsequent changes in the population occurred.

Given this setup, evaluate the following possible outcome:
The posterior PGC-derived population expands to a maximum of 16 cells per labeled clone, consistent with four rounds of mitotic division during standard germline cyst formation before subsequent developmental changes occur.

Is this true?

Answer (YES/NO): NO